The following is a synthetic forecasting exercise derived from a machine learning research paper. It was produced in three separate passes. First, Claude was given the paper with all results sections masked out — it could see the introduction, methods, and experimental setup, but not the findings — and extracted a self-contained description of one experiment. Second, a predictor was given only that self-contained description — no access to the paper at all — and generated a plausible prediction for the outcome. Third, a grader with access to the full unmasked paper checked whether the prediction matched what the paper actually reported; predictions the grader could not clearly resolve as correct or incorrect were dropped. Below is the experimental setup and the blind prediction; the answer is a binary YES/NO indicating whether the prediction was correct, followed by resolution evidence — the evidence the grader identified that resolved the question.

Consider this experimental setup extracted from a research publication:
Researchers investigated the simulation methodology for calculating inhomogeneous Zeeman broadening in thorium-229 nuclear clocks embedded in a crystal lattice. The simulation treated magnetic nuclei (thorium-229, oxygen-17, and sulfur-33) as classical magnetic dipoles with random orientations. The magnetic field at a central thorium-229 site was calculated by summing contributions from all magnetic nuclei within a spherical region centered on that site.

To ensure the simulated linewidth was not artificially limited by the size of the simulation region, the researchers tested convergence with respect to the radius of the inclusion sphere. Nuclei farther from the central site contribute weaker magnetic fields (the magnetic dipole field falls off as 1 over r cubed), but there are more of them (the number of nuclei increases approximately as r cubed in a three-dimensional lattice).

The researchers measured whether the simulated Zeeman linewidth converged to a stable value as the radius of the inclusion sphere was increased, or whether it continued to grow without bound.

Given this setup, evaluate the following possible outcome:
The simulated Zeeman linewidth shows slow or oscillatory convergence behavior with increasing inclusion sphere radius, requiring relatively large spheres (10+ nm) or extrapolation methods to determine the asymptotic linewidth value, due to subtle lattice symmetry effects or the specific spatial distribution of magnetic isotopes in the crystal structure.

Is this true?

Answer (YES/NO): NO